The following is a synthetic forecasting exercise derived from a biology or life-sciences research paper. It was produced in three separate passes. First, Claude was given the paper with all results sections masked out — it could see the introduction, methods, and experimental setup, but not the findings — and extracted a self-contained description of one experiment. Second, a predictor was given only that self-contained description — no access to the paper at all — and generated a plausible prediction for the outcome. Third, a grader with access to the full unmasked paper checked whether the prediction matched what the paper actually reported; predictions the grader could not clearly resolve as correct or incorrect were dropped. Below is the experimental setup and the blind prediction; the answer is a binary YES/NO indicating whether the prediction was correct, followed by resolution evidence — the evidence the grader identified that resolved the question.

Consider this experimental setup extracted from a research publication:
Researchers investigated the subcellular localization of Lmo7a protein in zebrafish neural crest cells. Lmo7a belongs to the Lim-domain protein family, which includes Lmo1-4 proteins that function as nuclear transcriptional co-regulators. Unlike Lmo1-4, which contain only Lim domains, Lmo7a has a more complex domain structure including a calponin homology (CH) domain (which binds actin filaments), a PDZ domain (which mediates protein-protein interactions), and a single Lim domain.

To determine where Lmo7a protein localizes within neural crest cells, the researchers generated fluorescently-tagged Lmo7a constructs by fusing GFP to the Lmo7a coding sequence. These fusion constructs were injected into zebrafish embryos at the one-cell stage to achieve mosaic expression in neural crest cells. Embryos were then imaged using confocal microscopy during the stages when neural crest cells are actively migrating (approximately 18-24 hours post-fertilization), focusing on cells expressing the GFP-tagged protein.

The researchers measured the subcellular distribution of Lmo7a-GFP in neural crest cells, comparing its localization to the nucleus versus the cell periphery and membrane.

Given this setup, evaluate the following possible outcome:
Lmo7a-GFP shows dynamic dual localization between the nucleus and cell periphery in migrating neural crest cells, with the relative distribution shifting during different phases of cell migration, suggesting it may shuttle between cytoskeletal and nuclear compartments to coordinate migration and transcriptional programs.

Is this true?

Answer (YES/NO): NO